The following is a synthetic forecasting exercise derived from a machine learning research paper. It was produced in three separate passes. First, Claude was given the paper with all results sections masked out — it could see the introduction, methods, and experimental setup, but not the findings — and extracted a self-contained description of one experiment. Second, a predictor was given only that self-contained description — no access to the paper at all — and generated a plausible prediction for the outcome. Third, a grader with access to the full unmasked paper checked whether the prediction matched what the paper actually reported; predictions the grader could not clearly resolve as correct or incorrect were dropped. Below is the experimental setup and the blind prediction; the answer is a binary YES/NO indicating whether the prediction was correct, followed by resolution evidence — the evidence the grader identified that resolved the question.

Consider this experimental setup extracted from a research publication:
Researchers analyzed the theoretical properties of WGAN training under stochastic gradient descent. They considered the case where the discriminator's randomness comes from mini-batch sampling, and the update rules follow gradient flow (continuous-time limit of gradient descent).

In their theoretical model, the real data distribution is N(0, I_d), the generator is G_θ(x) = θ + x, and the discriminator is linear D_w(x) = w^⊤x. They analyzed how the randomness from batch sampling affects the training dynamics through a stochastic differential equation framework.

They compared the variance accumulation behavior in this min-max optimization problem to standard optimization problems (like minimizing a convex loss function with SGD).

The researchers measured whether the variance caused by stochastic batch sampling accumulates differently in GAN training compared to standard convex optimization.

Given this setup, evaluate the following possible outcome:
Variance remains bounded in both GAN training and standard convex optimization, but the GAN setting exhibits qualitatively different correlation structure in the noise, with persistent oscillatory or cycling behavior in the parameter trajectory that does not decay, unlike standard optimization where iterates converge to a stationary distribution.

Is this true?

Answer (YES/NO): NO